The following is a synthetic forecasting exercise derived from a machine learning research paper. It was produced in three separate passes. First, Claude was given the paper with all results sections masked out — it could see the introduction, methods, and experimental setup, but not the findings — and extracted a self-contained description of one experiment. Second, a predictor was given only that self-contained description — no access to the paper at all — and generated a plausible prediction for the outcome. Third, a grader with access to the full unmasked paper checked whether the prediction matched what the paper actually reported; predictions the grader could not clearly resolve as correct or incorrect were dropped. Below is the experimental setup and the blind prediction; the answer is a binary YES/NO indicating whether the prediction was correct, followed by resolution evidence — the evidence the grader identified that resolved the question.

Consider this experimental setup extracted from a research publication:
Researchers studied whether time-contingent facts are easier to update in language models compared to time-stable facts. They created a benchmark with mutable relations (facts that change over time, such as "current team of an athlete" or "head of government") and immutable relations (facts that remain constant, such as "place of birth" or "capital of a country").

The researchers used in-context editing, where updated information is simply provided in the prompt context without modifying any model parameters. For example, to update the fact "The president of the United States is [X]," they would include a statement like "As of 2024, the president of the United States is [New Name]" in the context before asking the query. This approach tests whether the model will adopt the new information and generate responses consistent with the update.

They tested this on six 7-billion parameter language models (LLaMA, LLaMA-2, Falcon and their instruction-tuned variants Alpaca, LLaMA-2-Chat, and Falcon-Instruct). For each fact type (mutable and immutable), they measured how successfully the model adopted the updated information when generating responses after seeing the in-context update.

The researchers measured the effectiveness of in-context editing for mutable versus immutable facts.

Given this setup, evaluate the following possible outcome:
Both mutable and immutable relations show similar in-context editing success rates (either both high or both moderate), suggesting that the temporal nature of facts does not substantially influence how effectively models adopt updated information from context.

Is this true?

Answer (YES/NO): NO